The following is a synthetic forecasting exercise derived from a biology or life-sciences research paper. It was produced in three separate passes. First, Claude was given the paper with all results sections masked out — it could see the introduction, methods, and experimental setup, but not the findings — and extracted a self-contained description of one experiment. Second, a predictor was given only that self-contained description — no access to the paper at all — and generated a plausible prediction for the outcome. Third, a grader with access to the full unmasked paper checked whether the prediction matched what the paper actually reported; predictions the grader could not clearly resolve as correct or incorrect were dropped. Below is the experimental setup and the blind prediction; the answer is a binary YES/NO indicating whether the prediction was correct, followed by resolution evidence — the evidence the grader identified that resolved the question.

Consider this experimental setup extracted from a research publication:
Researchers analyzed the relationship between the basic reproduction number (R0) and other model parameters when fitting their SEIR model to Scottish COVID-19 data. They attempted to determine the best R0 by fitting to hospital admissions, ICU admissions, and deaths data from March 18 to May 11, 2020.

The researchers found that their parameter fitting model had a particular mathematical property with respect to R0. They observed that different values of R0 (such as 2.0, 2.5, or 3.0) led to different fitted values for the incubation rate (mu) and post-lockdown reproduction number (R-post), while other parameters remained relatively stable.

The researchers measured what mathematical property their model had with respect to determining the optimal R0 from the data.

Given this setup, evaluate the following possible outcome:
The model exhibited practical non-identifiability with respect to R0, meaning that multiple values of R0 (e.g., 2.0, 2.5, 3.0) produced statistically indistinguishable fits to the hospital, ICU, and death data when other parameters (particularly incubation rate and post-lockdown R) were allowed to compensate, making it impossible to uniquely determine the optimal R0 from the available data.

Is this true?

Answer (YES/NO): YES